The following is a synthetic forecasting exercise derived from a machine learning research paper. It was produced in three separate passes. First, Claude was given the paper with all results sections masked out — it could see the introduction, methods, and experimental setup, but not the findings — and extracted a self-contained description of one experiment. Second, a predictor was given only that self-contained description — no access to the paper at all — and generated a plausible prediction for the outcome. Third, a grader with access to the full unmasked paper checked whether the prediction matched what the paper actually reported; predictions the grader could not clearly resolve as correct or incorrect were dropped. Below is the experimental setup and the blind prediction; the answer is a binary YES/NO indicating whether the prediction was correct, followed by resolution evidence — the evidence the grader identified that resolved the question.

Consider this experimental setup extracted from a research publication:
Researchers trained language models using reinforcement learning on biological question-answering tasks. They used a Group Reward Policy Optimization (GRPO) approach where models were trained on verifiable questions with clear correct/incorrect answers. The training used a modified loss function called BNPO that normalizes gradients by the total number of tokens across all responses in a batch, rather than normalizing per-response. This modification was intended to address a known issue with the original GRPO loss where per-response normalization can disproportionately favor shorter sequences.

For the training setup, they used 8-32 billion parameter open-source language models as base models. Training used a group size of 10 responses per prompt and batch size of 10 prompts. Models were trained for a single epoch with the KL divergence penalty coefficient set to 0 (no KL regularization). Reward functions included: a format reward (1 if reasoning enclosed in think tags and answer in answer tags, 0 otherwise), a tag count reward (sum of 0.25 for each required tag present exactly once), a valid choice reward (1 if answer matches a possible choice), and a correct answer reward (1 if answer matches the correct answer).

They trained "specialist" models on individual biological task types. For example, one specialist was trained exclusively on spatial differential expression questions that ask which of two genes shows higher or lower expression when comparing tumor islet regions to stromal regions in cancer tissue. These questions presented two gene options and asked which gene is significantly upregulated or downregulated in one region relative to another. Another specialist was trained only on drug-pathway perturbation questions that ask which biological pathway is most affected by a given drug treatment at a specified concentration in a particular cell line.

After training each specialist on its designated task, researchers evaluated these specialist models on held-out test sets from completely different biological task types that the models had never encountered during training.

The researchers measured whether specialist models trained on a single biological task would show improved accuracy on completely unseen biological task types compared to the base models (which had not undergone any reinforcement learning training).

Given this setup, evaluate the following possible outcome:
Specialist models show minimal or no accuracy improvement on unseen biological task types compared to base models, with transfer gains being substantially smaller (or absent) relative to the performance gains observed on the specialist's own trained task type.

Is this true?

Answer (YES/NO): NO